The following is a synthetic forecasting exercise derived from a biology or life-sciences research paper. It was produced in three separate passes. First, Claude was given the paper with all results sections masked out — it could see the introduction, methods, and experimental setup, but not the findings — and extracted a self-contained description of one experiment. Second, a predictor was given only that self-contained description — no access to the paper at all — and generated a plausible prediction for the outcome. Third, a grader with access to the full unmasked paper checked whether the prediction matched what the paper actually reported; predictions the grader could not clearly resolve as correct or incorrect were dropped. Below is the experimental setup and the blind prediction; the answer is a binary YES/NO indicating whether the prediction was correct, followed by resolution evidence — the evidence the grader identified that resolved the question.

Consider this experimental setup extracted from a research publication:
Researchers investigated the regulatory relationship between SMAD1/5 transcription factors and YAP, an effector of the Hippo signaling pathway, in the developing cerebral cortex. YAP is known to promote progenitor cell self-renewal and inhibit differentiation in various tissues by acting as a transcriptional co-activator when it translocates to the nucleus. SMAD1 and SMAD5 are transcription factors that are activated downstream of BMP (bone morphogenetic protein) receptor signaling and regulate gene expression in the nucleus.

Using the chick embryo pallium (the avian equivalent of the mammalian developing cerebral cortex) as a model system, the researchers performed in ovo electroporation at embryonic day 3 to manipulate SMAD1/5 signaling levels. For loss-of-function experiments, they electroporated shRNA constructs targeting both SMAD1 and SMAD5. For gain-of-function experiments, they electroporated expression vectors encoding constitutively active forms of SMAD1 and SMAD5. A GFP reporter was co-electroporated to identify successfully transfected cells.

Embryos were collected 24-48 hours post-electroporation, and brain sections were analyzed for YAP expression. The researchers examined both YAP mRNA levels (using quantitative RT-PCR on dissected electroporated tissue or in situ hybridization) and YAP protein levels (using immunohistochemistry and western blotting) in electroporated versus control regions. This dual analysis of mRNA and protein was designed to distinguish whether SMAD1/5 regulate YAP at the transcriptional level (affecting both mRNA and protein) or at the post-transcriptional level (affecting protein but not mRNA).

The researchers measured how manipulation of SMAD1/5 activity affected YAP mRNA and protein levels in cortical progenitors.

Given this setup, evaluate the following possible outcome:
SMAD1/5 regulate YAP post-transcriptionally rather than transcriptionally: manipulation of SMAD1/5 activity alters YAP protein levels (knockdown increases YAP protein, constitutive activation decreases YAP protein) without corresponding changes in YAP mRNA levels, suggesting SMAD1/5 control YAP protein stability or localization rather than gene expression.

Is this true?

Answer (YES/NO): NO